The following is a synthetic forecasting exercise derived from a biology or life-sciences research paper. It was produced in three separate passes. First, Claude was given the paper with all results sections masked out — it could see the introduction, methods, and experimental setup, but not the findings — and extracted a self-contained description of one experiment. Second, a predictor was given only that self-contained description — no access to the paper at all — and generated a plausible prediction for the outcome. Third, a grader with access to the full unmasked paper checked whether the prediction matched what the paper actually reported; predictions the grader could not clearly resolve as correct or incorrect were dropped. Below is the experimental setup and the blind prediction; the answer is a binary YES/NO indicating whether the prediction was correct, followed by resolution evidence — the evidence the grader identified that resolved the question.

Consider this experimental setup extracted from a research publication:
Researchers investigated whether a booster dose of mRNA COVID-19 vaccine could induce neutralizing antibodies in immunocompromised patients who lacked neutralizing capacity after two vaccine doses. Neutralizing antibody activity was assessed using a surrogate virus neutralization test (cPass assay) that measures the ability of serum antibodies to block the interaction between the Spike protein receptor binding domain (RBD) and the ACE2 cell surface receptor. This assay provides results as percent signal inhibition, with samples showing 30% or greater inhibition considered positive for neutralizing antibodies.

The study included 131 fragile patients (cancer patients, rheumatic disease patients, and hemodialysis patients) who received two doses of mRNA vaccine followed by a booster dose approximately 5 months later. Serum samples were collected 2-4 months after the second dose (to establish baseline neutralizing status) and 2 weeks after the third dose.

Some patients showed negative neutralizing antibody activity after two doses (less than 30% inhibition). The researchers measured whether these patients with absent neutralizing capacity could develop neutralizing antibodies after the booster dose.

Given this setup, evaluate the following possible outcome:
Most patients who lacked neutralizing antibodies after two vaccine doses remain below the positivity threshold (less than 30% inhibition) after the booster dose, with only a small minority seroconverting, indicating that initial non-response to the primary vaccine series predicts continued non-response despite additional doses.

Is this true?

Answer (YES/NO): NO